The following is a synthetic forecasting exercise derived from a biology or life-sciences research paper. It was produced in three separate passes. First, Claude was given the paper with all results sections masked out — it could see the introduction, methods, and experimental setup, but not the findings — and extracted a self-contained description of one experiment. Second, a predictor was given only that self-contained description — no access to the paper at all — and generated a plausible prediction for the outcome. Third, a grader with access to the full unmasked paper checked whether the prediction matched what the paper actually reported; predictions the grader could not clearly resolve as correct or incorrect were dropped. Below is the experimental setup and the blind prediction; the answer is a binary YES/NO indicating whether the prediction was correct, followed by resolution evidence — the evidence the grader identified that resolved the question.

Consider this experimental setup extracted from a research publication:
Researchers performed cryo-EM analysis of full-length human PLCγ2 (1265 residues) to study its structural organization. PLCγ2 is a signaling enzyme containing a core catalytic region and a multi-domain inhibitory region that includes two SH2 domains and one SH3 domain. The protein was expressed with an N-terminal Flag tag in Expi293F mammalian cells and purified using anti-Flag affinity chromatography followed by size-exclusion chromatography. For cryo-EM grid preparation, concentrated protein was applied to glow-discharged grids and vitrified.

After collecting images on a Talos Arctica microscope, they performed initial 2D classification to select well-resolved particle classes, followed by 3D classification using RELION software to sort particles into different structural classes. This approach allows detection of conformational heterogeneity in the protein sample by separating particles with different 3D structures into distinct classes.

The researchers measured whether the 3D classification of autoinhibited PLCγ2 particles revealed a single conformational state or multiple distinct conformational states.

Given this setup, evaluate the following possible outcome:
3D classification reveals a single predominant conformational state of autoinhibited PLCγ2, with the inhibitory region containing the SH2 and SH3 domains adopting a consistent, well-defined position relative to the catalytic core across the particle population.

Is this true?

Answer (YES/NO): NO